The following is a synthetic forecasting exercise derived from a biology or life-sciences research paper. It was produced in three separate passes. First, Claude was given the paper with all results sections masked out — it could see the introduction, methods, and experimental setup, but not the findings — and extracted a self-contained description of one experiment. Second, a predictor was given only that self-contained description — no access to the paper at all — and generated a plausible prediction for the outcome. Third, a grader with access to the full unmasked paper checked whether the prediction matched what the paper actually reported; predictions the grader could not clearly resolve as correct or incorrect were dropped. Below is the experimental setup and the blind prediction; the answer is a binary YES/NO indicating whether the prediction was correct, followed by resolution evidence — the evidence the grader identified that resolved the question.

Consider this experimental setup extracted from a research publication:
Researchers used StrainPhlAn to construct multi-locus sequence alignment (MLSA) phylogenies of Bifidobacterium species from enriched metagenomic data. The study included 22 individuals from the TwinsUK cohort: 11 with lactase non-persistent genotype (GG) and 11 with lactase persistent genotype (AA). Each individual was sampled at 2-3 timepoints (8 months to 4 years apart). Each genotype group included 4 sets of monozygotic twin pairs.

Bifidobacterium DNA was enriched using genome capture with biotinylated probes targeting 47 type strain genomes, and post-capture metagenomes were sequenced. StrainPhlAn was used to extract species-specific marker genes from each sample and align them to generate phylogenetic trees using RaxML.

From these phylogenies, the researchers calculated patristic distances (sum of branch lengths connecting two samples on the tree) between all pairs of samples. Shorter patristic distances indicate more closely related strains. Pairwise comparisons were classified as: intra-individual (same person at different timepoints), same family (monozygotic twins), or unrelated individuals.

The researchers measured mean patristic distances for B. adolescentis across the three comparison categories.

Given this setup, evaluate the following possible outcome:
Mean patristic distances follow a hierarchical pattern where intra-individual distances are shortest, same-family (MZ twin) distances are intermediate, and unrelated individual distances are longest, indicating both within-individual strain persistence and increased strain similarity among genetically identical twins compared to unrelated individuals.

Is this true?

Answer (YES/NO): NO